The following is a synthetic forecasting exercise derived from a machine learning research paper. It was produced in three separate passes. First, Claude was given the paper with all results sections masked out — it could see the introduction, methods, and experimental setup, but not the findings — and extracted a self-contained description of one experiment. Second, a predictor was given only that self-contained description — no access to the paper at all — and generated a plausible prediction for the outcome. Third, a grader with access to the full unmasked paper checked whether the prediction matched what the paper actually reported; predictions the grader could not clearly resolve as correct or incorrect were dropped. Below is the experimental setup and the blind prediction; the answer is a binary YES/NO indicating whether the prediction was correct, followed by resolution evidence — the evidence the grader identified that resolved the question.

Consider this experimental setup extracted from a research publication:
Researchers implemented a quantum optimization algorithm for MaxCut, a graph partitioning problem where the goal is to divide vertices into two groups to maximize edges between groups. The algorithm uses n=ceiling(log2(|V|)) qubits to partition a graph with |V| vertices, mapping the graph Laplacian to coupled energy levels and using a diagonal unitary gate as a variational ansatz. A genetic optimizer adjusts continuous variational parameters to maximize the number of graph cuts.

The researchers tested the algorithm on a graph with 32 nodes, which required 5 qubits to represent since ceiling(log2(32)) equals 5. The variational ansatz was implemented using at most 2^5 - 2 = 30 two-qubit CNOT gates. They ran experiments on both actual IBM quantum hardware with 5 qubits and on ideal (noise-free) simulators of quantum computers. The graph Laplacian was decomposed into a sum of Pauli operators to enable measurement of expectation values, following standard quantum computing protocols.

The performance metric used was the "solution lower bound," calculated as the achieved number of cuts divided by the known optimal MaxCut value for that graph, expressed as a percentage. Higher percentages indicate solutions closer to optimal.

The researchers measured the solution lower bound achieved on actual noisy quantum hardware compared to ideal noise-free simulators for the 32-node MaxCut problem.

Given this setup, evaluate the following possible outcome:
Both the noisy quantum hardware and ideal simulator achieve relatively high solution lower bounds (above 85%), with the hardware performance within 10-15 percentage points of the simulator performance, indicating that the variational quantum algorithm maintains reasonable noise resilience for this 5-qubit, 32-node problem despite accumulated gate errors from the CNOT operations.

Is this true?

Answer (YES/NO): NO